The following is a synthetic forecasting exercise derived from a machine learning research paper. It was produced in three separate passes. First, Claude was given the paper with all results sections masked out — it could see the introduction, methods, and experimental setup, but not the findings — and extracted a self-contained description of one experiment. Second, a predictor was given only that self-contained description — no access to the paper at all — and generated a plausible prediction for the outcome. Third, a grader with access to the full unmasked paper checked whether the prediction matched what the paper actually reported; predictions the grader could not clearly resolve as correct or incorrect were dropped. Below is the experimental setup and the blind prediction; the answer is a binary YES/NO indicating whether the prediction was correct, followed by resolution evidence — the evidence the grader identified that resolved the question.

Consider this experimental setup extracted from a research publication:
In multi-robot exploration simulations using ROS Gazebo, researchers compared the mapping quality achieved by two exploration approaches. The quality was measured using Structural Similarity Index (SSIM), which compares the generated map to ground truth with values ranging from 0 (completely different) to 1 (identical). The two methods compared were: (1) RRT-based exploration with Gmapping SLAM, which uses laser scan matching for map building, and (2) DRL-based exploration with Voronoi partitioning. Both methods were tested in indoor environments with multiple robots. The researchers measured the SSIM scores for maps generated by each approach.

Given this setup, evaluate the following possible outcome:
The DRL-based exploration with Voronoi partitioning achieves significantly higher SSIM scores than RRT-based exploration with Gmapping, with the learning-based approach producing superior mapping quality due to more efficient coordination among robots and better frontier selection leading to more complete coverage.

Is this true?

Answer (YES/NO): NO